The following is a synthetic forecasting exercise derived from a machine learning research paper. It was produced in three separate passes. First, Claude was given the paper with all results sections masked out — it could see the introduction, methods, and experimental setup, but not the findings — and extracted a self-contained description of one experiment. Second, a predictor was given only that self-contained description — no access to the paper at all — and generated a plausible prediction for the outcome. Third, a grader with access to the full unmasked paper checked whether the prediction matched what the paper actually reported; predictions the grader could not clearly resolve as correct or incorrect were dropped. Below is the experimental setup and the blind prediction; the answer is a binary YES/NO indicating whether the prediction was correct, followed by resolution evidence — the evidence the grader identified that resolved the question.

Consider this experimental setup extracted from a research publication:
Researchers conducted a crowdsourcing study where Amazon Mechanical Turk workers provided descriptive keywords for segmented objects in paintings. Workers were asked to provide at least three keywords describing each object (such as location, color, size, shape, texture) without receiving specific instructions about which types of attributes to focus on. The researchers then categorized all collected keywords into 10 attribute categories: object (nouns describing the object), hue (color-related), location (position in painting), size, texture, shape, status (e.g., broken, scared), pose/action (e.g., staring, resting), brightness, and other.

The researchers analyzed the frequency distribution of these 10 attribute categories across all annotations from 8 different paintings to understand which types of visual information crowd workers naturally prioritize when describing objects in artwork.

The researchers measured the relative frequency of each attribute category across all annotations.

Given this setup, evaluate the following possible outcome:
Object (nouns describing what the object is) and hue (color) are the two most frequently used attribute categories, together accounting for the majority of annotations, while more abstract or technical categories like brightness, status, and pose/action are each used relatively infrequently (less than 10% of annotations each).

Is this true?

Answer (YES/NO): NO